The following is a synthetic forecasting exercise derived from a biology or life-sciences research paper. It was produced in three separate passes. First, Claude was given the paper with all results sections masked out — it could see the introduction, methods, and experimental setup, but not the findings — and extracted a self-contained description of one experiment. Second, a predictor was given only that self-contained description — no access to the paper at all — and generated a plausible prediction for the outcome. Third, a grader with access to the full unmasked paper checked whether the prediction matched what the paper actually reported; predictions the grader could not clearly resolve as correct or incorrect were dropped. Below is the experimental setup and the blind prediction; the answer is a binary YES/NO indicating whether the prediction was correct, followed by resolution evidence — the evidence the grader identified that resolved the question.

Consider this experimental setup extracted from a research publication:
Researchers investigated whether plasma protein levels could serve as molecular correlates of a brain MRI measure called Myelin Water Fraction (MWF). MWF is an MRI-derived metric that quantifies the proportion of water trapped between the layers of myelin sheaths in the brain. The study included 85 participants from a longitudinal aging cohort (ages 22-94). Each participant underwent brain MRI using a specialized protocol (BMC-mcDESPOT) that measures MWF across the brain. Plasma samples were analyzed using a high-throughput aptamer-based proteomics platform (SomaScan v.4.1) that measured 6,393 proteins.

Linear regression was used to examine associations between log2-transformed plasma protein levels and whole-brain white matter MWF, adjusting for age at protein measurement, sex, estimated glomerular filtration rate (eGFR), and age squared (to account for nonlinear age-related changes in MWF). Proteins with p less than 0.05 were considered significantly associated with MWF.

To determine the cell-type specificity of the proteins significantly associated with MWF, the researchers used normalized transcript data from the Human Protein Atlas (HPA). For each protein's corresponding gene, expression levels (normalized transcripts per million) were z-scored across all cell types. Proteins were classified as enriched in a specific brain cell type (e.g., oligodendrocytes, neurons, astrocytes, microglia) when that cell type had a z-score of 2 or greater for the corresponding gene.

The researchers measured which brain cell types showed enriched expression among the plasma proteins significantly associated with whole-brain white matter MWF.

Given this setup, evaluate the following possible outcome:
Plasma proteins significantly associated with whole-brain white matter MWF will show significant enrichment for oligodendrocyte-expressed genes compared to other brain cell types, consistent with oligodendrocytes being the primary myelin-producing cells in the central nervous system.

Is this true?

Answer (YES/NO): YES